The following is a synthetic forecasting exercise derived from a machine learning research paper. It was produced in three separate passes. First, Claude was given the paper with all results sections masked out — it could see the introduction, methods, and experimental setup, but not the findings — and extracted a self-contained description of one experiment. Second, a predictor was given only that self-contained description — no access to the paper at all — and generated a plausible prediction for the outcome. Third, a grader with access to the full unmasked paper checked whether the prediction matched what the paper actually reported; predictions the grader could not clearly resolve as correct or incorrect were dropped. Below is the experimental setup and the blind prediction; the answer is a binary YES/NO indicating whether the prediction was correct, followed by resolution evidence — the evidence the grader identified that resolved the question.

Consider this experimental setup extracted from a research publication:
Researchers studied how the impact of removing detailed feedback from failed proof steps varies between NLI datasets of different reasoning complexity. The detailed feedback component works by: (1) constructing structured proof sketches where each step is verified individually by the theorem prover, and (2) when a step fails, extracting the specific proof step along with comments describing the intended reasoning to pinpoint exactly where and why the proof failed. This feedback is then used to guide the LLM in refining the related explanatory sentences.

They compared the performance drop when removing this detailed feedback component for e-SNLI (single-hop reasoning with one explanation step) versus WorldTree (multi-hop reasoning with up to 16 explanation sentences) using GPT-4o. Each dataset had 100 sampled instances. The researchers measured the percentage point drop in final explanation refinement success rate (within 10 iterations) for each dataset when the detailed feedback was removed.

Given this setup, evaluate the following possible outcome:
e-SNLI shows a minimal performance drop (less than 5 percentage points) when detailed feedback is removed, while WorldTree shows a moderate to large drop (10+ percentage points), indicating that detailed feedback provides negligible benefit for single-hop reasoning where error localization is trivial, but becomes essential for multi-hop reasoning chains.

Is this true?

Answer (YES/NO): NO